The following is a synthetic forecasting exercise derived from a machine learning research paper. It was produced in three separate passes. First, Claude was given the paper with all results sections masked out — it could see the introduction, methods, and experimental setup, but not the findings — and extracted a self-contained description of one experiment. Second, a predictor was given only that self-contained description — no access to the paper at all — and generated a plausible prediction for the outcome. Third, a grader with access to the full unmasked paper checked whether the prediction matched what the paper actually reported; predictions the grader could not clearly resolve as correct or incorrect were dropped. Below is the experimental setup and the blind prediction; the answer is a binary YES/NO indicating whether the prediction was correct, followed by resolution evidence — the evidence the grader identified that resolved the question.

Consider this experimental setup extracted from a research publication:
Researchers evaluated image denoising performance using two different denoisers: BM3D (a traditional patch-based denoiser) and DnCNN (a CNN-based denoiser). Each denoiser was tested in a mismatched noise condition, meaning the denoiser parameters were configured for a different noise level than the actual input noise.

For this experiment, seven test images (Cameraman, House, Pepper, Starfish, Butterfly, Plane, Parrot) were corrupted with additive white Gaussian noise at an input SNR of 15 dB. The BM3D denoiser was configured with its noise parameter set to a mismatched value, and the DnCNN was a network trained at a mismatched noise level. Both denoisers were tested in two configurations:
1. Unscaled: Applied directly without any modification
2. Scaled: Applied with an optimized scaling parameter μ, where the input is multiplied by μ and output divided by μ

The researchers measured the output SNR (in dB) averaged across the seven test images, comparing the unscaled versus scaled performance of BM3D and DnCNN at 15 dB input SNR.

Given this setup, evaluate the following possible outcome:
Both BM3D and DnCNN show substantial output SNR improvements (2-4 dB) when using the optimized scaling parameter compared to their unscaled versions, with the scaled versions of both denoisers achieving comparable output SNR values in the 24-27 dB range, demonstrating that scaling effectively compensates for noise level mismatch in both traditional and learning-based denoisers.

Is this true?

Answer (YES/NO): NO